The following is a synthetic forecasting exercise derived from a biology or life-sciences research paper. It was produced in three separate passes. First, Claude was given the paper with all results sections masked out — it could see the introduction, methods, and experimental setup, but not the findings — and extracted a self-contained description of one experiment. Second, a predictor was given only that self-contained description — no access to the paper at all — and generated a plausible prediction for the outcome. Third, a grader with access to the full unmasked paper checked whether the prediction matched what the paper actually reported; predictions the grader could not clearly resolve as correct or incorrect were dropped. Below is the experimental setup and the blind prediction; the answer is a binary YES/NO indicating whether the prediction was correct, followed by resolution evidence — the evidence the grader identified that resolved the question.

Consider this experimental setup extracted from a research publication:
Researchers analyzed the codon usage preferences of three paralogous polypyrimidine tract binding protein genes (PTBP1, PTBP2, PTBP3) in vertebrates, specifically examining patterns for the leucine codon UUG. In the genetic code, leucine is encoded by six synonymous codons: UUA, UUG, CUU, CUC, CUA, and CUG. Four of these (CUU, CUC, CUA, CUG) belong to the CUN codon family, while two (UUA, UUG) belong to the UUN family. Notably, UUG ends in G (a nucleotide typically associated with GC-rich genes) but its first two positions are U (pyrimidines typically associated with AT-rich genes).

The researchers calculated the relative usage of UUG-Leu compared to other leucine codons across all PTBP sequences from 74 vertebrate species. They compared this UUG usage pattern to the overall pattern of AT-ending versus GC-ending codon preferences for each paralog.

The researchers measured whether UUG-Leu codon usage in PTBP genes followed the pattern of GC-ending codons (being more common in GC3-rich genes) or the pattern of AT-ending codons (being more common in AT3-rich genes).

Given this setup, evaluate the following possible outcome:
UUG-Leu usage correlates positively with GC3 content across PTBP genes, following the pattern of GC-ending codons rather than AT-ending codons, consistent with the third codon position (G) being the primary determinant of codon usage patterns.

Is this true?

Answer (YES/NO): NO